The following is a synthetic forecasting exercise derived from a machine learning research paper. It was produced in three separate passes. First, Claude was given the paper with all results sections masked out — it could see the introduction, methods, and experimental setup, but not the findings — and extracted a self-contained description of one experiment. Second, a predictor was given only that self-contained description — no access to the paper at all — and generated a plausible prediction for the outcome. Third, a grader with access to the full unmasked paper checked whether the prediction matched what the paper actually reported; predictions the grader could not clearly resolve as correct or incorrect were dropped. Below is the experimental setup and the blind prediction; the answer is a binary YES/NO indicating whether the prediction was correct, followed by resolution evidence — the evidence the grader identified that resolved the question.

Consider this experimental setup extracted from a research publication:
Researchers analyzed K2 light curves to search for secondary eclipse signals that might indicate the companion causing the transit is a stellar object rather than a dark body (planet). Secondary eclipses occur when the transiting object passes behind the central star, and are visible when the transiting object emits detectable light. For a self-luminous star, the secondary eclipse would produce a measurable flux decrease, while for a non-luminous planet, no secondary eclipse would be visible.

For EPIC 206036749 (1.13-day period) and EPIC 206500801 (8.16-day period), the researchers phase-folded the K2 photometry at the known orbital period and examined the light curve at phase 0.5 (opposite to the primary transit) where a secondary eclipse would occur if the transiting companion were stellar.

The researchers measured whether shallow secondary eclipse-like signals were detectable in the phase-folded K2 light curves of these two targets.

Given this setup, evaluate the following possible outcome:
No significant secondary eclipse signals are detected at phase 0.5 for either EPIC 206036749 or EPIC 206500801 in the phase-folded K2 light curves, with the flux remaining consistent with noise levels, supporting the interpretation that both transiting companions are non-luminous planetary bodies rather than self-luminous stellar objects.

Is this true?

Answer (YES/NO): NO